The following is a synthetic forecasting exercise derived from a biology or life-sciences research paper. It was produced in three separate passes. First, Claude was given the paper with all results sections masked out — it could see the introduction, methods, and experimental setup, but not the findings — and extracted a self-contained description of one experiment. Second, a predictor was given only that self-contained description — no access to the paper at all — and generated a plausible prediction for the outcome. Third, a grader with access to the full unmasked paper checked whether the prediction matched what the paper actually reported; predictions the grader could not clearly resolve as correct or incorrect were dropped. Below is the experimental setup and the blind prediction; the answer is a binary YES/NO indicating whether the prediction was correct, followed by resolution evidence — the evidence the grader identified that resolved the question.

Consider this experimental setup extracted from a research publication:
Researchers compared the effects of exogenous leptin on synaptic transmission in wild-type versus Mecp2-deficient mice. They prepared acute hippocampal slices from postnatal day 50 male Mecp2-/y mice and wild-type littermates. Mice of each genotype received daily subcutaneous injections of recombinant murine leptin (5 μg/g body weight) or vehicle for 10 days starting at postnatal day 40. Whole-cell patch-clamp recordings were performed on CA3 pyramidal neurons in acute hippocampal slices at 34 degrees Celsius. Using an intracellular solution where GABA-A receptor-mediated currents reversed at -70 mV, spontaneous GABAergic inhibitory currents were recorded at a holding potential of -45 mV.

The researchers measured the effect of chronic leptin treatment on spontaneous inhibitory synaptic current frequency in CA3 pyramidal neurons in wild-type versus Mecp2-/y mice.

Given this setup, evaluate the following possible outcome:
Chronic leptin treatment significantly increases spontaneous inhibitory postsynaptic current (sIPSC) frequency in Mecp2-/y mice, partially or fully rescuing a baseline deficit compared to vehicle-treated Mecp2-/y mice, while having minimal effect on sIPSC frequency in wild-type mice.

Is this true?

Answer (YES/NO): NO